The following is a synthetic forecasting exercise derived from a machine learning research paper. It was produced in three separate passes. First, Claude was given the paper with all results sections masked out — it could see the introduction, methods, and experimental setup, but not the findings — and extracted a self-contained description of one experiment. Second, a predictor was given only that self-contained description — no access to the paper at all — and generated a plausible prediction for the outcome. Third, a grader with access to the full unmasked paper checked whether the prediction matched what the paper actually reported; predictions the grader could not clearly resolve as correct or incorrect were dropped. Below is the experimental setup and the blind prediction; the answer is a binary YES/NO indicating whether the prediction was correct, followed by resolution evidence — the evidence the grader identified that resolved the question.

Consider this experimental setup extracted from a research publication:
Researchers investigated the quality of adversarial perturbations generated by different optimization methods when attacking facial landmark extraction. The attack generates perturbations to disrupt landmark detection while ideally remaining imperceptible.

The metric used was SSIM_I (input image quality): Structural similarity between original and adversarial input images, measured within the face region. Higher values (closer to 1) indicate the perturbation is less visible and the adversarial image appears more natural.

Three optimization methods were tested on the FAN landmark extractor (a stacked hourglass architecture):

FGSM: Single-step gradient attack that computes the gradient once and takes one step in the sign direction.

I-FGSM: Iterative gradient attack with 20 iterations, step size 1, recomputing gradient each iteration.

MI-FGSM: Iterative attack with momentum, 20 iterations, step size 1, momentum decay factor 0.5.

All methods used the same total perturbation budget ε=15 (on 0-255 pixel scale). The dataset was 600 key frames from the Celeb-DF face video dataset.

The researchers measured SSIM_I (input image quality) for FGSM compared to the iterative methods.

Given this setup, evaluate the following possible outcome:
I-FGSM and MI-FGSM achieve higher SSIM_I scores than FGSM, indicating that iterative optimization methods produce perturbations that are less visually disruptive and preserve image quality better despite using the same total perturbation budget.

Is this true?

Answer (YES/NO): YES